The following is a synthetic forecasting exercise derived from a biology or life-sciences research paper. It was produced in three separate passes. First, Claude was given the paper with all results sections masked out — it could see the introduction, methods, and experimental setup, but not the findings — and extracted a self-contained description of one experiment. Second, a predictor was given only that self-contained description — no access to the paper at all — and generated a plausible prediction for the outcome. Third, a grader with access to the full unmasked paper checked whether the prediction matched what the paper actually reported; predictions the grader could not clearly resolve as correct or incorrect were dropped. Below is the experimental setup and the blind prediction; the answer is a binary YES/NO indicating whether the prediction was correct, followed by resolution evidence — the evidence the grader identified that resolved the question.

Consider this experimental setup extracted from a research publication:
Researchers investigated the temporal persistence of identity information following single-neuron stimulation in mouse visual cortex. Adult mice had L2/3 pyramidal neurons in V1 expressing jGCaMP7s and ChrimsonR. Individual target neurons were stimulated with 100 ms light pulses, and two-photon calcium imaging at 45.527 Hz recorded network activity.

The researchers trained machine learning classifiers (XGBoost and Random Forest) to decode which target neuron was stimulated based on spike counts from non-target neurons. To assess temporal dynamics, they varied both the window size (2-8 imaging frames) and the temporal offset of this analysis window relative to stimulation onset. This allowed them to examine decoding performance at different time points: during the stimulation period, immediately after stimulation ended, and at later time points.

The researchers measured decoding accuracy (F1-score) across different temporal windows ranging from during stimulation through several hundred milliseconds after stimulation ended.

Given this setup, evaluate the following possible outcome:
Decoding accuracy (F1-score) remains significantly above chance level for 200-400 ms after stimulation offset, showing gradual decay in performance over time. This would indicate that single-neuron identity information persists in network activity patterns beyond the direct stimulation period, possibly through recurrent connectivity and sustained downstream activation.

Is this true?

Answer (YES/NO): NO